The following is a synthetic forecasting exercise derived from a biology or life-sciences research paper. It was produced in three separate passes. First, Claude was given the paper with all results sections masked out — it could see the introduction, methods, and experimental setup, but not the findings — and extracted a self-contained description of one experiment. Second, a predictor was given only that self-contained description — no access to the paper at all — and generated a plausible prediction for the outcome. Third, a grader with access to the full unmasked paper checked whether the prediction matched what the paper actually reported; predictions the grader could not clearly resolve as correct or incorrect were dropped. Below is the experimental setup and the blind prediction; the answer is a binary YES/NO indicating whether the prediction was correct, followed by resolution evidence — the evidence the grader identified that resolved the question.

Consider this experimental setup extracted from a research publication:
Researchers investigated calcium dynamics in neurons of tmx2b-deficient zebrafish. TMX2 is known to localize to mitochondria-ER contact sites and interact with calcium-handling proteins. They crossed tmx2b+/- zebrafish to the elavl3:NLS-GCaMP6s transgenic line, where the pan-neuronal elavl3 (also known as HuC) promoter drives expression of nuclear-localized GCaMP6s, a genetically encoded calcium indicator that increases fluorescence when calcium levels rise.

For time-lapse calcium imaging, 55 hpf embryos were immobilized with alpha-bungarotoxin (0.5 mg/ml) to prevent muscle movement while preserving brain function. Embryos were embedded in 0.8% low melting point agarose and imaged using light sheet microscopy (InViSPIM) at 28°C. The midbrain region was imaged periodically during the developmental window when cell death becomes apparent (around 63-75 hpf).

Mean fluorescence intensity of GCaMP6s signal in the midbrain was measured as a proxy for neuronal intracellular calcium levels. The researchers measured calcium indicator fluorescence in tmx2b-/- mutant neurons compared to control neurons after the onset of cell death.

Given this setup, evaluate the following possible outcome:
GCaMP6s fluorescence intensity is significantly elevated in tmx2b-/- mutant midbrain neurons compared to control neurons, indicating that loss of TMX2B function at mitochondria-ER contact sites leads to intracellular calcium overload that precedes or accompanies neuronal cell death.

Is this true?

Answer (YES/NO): NO